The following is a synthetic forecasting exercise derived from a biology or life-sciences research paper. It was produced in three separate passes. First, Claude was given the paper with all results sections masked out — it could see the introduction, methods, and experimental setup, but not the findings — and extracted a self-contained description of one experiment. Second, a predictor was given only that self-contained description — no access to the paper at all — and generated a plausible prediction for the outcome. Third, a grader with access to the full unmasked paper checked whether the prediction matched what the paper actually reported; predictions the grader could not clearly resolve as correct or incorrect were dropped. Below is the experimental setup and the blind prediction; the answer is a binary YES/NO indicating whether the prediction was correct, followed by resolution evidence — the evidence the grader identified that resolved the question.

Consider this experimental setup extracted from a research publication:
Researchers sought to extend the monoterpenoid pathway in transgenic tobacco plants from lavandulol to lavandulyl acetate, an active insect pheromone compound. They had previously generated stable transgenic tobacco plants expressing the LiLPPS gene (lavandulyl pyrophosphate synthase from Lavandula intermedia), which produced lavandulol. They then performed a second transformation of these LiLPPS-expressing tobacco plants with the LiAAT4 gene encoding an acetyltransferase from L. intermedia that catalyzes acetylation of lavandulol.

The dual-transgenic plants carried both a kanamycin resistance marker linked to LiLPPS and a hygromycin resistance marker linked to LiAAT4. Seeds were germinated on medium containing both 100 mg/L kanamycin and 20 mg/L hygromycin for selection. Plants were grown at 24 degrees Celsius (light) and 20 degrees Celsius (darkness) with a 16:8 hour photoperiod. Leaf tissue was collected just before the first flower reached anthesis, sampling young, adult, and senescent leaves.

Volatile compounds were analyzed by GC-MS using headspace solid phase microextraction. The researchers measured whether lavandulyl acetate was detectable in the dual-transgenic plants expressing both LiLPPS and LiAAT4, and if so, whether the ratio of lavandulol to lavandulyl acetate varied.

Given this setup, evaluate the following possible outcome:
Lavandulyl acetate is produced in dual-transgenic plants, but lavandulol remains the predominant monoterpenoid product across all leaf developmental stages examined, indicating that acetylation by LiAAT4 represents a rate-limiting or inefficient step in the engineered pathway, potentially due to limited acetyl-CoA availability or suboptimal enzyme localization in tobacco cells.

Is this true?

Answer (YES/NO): NO